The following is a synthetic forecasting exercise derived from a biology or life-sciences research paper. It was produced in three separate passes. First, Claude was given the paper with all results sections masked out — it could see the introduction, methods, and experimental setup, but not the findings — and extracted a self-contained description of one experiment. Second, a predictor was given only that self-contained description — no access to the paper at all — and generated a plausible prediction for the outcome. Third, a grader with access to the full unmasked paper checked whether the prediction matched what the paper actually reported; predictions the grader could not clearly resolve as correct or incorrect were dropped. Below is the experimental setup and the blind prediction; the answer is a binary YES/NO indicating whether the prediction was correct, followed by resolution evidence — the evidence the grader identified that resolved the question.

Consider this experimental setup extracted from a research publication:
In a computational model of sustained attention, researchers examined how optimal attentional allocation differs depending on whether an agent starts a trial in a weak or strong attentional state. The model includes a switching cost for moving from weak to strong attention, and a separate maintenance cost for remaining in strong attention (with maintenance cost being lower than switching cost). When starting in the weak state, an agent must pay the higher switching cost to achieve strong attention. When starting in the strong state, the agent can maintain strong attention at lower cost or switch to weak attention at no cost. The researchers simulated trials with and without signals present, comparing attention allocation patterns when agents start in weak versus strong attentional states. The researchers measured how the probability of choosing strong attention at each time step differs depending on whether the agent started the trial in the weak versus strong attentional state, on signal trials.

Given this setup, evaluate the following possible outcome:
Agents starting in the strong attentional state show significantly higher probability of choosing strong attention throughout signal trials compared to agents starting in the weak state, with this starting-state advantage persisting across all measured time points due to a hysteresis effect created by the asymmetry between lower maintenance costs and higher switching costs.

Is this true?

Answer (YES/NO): NO